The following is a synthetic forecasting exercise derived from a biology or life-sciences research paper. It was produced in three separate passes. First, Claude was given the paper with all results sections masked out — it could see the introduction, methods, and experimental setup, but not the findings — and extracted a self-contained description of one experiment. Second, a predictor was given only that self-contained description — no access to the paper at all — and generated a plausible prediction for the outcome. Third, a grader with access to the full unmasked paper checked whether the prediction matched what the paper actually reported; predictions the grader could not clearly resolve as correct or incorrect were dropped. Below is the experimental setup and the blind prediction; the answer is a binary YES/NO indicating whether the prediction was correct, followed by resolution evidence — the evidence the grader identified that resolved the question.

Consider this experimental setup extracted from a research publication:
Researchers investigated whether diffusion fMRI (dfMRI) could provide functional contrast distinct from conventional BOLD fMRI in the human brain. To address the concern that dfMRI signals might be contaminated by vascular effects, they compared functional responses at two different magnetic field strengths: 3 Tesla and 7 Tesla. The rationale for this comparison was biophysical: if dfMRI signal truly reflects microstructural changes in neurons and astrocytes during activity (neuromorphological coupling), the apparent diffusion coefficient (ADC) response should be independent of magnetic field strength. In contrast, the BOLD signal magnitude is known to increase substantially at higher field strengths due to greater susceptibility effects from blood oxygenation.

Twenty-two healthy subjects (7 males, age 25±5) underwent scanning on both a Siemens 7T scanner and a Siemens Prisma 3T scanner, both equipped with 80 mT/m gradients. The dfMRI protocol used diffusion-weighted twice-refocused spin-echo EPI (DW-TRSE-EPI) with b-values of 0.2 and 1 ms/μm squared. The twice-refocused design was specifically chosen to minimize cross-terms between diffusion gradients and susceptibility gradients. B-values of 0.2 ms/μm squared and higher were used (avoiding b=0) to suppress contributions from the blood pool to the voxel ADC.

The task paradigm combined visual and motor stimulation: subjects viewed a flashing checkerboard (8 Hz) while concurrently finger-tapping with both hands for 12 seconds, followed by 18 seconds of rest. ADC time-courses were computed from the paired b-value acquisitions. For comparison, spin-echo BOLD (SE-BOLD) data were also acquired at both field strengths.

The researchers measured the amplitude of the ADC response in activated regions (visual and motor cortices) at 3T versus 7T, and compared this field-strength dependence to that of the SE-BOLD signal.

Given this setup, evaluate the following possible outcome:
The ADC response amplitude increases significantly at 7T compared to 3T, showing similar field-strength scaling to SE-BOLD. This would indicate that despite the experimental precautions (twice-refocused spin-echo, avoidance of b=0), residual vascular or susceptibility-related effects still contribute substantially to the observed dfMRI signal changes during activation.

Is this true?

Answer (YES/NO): NO